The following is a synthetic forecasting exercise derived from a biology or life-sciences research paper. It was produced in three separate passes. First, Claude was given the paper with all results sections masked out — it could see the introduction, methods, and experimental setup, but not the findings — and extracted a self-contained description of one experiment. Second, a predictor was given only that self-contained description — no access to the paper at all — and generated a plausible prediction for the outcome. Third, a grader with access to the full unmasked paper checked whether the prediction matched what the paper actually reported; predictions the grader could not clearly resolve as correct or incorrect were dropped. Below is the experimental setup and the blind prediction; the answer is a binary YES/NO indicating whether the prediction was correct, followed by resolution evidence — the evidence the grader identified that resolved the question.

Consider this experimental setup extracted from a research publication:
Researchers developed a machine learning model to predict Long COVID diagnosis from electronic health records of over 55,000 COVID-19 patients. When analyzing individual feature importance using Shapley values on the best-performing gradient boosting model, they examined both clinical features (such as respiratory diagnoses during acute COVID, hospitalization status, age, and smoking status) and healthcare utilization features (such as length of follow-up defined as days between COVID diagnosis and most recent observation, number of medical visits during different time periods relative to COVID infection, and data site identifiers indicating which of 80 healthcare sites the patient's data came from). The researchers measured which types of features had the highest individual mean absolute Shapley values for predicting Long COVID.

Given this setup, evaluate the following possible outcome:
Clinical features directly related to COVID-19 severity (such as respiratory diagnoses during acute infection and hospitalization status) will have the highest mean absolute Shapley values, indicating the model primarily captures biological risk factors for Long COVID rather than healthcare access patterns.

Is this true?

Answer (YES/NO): NO